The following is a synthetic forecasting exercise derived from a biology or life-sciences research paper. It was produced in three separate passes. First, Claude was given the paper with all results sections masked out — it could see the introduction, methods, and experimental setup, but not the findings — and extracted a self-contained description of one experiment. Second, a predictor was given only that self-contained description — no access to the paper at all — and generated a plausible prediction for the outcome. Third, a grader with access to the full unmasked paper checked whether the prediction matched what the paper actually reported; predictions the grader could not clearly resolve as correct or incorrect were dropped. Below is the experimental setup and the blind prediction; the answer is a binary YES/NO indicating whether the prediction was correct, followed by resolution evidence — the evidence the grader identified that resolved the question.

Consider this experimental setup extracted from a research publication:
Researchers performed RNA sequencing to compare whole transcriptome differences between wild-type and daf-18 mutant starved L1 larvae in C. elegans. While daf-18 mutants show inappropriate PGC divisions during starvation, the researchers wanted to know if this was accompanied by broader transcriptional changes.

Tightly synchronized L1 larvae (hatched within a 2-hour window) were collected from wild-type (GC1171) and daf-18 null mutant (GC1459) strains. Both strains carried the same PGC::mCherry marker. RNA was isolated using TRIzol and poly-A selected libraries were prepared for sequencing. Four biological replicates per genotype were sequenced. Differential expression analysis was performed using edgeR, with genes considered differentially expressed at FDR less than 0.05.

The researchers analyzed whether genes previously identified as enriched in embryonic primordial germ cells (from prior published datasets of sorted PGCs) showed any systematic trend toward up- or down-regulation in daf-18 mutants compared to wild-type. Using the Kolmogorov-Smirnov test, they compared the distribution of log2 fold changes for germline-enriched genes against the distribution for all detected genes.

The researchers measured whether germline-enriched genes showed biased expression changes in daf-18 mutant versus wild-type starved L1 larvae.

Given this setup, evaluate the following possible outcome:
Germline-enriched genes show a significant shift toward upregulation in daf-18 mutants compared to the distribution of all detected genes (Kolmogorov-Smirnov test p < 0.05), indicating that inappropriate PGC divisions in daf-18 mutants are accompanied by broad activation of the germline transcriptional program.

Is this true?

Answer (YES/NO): YES